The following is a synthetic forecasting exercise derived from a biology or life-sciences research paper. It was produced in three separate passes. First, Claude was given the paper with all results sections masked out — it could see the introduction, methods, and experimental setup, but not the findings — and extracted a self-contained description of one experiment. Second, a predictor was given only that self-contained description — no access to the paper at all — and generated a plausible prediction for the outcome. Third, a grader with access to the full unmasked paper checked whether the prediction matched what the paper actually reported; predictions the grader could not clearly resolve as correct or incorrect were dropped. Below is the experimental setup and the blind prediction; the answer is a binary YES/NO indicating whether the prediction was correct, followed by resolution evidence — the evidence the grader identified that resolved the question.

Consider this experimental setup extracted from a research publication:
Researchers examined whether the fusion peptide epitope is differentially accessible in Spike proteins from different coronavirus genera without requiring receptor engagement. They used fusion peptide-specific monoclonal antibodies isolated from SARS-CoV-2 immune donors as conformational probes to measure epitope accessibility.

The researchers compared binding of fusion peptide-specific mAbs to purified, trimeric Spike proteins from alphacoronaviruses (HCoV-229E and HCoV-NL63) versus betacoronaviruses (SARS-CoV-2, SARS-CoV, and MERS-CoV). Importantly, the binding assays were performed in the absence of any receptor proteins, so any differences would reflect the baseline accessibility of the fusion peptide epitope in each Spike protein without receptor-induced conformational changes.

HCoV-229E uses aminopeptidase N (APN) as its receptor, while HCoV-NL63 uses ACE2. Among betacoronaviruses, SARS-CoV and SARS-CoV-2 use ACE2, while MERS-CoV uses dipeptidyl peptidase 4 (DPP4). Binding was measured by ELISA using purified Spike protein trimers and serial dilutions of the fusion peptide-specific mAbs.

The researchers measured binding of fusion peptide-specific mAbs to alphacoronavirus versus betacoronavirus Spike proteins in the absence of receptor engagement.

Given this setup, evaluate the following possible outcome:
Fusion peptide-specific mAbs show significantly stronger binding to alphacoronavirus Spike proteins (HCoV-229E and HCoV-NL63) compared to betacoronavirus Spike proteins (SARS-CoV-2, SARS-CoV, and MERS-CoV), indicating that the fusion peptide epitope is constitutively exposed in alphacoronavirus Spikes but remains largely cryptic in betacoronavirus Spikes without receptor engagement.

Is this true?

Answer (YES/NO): YES